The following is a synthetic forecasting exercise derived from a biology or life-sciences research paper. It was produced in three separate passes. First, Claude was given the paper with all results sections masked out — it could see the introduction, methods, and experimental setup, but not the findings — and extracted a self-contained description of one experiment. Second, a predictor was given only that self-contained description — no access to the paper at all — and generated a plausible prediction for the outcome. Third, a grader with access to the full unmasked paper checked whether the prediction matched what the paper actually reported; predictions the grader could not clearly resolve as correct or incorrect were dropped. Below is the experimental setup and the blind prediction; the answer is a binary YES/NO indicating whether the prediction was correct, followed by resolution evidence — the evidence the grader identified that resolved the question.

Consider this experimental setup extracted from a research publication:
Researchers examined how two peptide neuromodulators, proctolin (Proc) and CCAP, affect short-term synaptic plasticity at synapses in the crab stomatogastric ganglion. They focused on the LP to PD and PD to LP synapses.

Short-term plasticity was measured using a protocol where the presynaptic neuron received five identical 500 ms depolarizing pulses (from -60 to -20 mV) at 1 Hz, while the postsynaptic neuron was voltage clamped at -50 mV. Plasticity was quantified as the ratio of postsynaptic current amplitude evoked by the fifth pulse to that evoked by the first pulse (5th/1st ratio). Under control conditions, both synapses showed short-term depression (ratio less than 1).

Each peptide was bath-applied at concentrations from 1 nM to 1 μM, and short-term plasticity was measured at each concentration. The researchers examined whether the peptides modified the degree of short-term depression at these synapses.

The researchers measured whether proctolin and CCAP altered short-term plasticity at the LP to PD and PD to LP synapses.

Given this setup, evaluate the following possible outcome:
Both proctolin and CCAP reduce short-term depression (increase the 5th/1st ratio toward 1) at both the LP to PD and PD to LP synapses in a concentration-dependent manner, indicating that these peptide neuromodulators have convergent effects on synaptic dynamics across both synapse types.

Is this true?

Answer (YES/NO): NO